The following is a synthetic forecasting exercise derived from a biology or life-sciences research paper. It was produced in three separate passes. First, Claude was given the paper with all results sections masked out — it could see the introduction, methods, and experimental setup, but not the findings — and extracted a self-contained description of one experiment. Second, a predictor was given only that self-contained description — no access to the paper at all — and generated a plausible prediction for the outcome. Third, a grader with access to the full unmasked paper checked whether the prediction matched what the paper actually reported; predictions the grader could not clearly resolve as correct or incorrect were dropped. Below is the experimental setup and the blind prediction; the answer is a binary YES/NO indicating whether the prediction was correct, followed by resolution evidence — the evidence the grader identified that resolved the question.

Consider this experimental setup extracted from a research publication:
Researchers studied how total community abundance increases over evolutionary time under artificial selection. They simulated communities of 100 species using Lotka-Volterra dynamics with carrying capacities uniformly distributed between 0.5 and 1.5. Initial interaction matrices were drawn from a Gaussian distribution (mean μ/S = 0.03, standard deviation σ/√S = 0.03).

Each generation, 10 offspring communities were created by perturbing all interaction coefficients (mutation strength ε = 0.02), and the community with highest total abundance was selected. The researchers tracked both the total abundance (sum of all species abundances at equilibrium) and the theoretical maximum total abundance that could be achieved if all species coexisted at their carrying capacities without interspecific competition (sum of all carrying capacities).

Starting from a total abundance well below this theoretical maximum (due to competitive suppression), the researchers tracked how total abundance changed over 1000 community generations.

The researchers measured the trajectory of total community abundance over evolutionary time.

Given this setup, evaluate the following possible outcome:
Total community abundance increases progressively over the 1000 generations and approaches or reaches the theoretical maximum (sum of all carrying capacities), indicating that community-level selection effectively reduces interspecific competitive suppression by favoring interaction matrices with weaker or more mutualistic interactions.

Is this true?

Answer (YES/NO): NO